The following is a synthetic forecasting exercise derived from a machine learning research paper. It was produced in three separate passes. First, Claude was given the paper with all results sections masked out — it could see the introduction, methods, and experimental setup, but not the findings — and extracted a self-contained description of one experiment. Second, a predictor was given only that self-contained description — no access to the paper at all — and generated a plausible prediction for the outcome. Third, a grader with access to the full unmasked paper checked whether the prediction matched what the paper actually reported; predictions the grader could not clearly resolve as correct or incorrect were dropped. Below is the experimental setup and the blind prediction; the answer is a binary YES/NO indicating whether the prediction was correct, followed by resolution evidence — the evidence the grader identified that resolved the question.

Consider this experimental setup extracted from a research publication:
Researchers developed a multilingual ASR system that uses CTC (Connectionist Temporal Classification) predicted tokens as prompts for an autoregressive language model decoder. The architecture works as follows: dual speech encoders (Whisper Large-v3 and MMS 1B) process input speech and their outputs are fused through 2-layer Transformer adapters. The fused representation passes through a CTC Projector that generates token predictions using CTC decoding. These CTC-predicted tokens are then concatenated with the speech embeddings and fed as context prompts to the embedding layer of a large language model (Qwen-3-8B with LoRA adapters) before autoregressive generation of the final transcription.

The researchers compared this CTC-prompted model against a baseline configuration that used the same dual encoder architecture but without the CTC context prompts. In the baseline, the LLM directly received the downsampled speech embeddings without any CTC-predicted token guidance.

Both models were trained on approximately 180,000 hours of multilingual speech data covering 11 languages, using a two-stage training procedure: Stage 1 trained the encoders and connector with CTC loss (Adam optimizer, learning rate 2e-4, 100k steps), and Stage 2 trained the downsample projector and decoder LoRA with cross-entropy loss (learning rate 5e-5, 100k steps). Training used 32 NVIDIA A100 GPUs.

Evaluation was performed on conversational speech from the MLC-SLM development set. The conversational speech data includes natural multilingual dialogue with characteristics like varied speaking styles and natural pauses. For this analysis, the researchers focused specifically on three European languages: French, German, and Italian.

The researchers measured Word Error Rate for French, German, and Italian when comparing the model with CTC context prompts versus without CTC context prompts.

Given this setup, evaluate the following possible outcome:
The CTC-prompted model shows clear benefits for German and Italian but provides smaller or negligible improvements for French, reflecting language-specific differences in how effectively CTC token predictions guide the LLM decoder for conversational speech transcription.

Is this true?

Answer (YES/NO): NO